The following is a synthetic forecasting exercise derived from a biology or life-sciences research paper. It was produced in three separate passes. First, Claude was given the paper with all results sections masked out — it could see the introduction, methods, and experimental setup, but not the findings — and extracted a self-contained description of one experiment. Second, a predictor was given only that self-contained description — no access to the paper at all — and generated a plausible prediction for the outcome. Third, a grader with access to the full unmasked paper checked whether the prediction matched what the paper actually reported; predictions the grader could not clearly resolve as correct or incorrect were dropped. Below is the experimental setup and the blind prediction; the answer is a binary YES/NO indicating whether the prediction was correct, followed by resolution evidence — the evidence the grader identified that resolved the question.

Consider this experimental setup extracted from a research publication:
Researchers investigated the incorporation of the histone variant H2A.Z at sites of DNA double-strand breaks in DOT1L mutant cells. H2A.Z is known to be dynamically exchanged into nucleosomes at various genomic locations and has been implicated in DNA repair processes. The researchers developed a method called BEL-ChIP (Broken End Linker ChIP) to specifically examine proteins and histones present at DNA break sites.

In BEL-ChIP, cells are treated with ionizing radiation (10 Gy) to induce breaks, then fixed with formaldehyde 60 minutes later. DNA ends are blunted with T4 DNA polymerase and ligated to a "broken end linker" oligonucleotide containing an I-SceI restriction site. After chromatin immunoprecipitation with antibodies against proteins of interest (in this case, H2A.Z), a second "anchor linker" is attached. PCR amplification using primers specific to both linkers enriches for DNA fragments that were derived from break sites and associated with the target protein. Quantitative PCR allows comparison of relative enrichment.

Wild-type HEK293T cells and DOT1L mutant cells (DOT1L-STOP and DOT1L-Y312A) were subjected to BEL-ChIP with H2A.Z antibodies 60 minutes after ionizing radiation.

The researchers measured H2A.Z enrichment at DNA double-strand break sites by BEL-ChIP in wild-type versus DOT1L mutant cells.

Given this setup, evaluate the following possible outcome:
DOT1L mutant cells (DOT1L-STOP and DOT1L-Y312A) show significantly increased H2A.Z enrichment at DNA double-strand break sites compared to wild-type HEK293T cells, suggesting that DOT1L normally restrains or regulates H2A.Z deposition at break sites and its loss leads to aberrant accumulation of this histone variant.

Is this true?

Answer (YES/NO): NO